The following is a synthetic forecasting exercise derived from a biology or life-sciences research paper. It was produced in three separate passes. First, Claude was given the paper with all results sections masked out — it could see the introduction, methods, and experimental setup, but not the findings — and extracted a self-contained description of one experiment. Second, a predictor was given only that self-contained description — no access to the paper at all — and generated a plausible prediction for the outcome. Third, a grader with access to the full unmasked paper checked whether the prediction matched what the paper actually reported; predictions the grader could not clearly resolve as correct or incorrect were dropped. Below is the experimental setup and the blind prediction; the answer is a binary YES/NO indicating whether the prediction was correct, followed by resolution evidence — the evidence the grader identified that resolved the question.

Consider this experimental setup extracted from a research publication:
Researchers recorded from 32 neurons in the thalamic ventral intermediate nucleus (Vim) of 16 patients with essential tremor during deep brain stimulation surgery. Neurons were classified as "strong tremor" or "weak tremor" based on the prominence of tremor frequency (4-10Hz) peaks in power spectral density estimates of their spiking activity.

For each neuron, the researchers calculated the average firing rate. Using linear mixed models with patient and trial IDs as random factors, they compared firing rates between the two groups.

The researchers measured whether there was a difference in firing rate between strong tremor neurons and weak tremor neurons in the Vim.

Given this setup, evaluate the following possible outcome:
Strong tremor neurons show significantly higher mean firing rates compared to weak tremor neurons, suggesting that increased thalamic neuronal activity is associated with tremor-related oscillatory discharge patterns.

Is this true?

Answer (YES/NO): NO